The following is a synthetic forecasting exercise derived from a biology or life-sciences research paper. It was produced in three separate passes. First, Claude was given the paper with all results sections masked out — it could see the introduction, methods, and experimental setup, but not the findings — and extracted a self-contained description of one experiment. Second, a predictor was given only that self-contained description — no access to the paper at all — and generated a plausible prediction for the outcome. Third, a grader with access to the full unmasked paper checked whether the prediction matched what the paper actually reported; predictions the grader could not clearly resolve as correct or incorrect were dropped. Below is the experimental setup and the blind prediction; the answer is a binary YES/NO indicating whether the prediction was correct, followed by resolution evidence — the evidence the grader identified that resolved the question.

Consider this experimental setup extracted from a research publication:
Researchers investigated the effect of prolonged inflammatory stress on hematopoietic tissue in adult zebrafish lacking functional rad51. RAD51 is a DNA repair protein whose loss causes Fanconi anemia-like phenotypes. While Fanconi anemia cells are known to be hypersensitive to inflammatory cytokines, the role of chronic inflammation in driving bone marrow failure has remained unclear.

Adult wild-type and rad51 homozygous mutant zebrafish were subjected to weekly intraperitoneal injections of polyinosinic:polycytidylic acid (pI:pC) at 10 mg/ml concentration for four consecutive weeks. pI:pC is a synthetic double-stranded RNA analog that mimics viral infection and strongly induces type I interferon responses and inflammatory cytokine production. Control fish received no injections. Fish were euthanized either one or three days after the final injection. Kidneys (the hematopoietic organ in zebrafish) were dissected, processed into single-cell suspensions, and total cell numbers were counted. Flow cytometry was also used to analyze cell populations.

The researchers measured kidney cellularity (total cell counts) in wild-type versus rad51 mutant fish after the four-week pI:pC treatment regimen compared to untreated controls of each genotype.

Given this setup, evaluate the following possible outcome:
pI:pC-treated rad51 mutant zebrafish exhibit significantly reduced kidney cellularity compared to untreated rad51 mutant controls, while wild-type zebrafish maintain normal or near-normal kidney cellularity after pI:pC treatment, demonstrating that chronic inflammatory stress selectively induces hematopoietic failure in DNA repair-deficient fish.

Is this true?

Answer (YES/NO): YES